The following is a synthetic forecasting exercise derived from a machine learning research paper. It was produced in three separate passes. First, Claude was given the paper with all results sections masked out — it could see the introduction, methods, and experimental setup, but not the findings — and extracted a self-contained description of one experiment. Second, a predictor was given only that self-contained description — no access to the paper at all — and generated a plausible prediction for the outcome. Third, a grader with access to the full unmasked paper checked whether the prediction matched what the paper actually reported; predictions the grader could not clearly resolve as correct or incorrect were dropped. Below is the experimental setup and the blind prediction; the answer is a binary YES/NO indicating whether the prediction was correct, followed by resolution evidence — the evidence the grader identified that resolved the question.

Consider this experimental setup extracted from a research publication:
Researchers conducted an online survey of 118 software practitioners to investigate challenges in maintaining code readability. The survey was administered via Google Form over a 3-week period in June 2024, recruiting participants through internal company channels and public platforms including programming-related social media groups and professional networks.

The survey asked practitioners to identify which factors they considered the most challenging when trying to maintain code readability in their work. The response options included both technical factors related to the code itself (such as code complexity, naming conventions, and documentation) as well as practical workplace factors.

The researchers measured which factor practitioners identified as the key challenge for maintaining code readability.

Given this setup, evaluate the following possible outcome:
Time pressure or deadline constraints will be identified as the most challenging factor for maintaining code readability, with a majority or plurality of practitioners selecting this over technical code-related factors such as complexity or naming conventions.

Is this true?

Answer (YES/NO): YES